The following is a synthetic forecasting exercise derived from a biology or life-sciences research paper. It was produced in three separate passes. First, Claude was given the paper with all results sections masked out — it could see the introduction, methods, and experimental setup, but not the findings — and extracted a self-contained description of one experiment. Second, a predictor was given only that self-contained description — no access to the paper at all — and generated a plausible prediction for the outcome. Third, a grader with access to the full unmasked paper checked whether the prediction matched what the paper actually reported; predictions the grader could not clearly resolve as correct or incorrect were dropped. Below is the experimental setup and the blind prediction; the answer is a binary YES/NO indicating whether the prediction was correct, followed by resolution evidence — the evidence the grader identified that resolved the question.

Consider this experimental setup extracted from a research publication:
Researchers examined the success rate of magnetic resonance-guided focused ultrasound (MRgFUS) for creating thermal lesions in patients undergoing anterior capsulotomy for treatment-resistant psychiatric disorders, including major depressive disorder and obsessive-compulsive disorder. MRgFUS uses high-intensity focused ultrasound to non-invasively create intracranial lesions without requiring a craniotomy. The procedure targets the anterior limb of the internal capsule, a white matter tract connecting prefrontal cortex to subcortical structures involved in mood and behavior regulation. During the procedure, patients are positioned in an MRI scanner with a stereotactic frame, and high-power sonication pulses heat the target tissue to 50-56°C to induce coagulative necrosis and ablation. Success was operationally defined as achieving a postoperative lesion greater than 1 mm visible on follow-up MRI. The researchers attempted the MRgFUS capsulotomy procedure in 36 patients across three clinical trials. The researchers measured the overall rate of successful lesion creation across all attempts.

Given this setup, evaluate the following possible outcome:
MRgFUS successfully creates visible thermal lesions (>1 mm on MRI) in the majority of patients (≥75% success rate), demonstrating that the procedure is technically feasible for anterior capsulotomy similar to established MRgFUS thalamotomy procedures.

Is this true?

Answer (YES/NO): YES